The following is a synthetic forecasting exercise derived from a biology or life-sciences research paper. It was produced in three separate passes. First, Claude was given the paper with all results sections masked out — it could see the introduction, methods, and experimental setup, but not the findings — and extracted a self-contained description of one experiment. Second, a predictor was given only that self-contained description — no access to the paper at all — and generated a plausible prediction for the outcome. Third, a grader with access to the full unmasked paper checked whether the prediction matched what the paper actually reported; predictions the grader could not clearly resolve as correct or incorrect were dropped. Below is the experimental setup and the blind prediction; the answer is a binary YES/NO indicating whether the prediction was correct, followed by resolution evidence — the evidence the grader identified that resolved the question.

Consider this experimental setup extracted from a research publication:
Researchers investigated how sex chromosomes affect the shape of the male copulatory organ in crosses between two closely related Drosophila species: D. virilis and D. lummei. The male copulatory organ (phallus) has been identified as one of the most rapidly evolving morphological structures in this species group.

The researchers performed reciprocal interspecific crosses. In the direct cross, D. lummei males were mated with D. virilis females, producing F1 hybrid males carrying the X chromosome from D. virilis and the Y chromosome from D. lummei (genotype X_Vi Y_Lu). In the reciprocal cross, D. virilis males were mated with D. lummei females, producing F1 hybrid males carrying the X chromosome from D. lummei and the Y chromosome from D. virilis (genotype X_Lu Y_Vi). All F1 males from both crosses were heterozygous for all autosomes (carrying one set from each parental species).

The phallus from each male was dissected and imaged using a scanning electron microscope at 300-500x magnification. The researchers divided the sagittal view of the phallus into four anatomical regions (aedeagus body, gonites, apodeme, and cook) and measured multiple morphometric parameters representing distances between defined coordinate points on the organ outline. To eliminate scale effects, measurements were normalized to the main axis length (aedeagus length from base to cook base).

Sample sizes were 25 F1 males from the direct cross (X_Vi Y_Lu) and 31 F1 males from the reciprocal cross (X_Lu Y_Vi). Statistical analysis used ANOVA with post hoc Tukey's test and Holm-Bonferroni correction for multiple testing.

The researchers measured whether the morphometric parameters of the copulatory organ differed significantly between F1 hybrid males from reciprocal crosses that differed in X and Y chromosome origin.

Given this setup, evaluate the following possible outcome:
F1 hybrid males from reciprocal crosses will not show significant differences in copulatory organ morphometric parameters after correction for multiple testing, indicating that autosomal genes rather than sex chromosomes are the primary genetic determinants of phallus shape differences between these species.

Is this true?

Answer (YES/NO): NO